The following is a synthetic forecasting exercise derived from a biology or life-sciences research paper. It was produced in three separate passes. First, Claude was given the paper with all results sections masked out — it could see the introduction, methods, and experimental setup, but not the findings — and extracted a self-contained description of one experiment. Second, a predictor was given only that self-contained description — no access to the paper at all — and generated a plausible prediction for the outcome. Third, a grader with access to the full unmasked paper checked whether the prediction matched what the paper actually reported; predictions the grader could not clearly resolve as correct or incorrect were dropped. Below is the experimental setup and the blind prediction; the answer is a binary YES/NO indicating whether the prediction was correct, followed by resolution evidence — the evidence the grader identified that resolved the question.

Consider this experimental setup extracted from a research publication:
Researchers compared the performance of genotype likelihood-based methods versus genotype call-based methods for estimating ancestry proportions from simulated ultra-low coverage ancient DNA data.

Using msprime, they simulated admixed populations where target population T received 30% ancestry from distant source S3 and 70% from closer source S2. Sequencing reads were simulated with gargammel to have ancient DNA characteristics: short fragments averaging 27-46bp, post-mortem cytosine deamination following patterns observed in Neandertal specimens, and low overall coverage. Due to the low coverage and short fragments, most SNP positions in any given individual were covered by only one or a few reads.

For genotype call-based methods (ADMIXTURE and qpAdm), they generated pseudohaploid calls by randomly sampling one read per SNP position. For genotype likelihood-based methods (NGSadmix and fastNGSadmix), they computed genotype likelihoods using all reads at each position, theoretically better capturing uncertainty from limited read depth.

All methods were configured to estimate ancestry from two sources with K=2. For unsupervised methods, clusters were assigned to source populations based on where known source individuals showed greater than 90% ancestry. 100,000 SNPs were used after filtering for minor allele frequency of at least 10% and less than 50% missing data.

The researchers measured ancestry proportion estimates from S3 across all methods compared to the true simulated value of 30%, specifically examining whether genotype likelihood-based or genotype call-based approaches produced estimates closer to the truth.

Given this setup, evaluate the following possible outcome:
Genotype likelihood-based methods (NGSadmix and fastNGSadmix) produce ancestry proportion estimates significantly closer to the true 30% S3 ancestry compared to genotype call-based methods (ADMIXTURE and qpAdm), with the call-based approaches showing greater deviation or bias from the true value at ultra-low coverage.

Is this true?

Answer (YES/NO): NO